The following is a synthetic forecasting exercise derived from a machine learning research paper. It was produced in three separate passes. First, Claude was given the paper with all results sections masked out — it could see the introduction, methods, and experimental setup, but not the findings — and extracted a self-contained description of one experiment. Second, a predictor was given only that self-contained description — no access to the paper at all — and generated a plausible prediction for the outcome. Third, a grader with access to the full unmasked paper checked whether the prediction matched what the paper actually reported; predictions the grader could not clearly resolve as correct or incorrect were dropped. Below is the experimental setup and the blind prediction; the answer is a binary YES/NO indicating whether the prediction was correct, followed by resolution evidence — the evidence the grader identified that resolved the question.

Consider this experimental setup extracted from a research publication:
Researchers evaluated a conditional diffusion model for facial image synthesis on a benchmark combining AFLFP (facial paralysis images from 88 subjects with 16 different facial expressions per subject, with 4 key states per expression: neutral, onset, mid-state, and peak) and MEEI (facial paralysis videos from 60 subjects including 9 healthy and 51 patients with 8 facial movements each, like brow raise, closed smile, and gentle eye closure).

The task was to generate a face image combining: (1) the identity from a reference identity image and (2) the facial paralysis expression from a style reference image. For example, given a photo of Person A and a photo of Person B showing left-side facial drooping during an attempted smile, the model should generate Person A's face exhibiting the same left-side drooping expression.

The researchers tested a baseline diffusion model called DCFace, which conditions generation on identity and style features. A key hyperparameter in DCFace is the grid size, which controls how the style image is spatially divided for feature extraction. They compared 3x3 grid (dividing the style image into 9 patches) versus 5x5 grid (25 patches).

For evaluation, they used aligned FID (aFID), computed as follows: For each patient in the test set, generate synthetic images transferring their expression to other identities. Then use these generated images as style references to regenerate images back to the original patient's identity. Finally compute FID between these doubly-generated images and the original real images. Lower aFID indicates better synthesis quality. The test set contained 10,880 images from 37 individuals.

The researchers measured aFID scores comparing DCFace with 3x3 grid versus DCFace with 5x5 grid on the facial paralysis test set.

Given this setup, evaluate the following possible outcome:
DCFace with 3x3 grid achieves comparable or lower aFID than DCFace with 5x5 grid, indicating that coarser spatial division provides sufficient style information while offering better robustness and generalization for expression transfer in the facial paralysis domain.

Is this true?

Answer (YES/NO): NO